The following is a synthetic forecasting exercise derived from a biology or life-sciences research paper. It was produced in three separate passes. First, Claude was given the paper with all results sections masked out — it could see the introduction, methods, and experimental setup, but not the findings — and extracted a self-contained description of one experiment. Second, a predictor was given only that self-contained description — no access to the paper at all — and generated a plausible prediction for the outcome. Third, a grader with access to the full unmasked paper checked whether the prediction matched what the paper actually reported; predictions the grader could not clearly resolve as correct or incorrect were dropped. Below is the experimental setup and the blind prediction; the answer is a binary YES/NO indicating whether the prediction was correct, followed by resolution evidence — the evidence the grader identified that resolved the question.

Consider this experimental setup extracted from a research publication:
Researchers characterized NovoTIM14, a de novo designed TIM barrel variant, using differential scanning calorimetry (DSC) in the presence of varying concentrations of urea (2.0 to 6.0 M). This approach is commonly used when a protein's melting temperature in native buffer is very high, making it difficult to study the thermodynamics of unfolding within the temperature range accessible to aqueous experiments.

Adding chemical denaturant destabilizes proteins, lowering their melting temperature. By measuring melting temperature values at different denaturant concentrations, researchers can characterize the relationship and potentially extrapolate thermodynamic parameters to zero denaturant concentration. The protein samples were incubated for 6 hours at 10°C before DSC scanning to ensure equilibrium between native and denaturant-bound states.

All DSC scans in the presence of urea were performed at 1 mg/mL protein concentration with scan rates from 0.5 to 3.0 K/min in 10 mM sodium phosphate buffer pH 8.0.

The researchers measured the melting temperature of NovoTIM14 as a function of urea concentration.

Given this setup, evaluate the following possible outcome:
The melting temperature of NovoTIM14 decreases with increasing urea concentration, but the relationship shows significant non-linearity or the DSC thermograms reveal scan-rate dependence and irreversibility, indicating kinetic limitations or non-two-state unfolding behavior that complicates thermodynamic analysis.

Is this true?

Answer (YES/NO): YES